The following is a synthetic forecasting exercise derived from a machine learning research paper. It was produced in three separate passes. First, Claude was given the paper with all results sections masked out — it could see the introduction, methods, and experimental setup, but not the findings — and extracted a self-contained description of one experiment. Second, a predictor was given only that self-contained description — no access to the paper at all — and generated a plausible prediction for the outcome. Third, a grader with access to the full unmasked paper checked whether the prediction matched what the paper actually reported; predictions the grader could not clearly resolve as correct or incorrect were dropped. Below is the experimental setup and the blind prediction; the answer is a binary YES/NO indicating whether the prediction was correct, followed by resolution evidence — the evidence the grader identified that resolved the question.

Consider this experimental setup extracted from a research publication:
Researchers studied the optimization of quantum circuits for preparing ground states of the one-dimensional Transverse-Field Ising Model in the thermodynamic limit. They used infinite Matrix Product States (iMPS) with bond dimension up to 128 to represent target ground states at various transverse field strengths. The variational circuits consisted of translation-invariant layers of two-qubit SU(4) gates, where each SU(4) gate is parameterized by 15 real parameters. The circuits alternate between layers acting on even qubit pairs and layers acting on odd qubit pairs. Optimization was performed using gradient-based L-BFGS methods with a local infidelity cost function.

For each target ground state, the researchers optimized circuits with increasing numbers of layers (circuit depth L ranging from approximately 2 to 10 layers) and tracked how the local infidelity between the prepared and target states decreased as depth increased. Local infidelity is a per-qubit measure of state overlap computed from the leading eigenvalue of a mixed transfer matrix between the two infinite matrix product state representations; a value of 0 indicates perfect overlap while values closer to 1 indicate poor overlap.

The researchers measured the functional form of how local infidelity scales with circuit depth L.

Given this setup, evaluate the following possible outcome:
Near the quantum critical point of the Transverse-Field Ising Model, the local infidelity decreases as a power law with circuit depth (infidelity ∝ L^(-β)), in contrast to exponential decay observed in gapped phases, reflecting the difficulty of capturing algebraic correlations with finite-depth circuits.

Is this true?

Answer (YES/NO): NO